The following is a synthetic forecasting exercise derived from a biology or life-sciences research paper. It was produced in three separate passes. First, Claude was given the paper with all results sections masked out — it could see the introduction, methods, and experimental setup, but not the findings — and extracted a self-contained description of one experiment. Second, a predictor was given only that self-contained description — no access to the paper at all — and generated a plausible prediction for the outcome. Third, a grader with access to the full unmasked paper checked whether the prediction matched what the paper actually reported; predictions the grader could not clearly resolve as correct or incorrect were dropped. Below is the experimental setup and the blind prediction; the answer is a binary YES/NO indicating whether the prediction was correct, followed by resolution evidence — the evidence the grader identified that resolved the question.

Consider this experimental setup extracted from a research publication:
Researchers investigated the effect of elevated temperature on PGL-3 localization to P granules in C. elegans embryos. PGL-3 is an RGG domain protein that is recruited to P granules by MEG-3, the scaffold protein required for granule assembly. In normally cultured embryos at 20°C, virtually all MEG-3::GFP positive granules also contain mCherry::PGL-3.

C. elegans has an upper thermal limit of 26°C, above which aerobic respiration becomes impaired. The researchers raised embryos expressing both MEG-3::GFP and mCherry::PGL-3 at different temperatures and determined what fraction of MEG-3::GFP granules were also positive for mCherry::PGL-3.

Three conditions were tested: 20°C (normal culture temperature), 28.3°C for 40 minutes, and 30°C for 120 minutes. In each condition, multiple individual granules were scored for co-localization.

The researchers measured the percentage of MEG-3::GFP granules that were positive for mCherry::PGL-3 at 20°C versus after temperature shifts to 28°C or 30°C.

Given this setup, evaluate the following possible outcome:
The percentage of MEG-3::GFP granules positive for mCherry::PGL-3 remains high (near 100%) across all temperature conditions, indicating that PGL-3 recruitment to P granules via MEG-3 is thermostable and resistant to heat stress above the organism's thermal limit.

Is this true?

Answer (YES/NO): NO